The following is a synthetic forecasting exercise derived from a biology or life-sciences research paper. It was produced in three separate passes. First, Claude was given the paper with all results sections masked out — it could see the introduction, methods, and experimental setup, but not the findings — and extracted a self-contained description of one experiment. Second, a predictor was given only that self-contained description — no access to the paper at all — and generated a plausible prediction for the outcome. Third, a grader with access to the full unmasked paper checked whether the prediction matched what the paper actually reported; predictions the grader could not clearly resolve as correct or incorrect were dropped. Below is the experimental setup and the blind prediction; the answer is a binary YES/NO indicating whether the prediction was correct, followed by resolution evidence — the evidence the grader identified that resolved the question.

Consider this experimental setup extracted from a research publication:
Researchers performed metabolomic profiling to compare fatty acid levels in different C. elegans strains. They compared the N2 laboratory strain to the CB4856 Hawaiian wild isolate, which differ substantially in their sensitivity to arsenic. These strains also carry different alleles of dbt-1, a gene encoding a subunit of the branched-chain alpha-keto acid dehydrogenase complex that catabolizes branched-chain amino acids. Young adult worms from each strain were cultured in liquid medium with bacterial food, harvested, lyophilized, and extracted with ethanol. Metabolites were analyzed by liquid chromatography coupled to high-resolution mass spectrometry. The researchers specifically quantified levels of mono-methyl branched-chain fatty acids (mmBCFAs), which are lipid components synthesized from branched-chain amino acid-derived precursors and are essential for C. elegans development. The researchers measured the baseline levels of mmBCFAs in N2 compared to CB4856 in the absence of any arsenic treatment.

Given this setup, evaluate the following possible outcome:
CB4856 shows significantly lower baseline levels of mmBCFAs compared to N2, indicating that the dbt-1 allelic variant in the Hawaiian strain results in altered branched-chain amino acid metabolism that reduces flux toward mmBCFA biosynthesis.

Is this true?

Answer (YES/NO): NO